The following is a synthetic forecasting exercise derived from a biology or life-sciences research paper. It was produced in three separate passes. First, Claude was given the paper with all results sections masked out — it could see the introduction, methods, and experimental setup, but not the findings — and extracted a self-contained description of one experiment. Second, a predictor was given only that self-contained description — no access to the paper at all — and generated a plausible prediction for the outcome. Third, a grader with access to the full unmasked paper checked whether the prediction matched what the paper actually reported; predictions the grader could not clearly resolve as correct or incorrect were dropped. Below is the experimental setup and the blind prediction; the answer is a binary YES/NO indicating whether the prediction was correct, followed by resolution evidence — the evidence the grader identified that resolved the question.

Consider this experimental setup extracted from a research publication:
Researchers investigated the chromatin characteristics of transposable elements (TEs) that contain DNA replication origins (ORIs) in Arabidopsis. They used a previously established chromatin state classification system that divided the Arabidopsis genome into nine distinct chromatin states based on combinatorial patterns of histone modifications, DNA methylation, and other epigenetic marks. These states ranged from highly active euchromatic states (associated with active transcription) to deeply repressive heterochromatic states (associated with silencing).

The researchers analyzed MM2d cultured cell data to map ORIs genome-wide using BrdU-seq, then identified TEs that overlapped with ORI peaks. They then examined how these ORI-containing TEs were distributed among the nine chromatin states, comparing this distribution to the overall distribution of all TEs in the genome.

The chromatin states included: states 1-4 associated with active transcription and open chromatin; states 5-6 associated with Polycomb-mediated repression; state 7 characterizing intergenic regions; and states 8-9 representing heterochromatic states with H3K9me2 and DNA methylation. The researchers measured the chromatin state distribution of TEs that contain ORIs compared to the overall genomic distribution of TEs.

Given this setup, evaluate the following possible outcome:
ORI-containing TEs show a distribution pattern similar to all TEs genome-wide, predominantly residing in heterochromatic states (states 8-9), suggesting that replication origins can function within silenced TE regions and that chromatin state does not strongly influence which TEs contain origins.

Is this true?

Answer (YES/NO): NO